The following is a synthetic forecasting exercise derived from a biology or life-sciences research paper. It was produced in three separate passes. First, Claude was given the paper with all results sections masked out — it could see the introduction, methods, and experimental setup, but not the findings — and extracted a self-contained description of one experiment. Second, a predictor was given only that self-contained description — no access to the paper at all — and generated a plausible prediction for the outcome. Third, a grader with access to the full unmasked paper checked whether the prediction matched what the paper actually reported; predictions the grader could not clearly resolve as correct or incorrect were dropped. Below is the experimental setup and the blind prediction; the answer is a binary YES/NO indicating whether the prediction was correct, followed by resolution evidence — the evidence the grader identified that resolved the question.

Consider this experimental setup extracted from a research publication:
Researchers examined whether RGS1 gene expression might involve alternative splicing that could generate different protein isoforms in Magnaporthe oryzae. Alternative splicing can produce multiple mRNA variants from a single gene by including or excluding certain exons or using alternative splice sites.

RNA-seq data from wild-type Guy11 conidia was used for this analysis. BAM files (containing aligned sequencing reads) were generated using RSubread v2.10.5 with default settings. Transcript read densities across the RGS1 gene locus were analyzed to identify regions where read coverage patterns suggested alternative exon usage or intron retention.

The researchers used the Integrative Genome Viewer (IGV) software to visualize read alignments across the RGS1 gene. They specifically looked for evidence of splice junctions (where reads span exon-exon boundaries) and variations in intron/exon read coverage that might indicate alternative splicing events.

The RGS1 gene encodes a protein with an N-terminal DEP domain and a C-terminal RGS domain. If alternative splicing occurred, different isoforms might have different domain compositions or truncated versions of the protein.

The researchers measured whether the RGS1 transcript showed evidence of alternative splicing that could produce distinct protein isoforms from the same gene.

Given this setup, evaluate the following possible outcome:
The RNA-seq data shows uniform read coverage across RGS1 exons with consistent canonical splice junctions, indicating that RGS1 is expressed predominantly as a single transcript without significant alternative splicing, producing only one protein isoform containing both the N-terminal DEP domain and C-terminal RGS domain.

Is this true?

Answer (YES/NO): NO